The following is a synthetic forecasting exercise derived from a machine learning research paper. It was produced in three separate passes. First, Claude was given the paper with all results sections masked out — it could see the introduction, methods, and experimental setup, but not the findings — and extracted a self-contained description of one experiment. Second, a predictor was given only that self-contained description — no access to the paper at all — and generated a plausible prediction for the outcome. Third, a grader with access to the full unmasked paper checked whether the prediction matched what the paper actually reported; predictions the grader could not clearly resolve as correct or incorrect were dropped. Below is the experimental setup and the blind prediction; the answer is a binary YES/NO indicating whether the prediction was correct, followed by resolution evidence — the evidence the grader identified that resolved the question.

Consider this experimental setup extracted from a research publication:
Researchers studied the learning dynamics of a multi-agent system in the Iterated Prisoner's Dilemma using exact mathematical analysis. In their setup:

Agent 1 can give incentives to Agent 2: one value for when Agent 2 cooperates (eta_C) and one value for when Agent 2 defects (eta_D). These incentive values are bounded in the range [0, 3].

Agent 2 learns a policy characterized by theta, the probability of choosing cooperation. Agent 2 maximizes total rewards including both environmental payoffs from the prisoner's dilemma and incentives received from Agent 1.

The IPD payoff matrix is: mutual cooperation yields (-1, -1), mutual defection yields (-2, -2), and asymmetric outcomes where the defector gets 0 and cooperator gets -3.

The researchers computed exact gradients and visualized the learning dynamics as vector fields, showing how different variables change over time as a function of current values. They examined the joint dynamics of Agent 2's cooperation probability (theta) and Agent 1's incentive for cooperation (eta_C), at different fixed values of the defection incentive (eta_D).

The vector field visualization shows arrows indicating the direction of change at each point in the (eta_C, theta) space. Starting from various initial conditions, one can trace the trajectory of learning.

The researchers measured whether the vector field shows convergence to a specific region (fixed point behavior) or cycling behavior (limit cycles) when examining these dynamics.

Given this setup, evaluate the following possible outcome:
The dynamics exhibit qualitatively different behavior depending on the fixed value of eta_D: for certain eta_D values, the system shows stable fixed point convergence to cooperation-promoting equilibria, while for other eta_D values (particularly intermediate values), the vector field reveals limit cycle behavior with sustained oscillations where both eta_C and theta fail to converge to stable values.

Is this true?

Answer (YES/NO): NO